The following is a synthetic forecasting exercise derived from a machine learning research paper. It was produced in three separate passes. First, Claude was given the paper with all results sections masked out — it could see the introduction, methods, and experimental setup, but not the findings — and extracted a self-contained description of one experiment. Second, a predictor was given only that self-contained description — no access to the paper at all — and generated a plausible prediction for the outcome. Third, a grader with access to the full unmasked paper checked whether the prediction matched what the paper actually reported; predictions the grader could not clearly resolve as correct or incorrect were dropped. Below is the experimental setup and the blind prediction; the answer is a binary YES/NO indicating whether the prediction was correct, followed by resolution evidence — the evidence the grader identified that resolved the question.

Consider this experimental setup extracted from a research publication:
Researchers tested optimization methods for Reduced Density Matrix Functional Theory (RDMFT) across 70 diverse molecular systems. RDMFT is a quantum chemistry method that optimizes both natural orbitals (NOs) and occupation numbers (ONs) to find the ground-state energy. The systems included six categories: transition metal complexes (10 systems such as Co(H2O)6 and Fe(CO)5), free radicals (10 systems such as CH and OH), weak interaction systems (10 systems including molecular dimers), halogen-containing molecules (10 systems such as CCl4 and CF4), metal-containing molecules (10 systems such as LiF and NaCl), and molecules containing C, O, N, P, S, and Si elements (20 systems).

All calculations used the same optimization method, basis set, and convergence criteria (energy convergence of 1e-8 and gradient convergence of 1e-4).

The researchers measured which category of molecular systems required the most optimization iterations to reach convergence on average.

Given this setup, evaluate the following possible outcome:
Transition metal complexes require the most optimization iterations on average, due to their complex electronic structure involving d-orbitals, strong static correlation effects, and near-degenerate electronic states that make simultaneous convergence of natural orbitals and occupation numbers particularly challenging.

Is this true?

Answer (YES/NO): NO